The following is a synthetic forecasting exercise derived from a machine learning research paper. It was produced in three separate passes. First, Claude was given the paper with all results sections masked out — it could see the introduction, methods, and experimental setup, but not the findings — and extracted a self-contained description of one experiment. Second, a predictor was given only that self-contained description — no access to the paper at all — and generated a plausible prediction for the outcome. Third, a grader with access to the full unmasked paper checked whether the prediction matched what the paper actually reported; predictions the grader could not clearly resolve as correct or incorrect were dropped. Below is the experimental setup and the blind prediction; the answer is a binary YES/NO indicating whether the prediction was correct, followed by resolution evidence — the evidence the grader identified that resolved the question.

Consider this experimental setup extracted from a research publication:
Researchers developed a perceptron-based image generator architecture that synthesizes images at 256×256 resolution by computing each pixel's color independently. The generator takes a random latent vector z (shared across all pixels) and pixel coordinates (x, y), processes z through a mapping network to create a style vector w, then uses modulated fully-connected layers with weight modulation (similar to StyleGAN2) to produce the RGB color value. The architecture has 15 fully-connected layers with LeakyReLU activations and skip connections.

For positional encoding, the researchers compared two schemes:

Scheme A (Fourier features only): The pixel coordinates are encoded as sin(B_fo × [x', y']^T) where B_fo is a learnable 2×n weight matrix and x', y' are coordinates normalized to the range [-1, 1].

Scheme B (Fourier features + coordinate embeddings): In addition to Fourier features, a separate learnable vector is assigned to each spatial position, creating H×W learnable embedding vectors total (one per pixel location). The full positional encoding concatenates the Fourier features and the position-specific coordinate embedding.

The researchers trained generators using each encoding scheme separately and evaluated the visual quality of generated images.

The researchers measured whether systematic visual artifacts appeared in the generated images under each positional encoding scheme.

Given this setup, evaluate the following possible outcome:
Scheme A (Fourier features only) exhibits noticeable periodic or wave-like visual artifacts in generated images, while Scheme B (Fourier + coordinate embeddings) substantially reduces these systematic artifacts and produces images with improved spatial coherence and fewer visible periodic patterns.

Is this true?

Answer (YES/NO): YES